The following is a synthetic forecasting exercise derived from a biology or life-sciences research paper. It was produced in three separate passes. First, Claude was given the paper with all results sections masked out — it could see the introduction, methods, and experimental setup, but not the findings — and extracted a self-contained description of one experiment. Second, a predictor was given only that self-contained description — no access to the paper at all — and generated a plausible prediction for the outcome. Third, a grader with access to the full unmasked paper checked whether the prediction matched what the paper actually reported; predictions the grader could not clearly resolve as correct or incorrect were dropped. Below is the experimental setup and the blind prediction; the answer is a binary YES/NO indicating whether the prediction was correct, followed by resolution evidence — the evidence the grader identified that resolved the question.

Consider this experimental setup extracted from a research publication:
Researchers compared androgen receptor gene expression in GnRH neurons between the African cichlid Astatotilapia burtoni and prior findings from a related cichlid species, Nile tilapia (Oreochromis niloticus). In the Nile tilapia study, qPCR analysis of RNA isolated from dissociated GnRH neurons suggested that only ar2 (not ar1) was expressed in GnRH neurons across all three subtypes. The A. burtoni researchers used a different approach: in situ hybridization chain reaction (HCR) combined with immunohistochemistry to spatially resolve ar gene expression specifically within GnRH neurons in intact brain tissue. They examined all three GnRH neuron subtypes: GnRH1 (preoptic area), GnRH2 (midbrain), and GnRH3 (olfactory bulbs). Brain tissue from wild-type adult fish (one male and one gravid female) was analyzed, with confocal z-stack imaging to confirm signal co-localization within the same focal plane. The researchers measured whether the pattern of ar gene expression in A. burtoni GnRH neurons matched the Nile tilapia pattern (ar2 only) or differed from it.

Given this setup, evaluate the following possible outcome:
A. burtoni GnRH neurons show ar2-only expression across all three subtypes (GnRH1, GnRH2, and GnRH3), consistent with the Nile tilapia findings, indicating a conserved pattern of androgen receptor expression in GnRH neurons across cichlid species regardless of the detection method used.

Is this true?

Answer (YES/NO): NO